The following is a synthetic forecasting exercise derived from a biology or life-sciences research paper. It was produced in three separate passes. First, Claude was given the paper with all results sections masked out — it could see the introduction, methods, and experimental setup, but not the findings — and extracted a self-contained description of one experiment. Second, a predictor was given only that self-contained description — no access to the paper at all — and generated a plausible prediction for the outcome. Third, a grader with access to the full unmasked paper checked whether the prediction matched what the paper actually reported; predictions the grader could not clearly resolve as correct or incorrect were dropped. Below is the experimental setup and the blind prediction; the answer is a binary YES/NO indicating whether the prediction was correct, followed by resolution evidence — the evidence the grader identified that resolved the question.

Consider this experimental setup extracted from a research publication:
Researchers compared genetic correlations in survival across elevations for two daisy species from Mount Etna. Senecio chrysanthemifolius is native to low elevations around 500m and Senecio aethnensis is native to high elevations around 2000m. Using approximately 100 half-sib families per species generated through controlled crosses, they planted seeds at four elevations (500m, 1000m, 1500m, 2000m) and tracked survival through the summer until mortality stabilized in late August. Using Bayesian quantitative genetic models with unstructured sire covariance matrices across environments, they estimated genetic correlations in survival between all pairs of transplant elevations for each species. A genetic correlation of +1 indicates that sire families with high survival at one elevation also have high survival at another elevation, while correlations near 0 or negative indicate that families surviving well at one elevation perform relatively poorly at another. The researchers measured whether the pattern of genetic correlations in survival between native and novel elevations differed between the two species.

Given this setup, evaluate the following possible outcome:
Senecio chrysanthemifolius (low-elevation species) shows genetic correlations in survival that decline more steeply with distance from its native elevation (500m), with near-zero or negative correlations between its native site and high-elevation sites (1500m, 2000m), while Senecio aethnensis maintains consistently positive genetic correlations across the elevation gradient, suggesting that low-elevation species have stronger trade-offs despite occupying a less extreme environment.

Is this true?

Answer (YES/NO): NO